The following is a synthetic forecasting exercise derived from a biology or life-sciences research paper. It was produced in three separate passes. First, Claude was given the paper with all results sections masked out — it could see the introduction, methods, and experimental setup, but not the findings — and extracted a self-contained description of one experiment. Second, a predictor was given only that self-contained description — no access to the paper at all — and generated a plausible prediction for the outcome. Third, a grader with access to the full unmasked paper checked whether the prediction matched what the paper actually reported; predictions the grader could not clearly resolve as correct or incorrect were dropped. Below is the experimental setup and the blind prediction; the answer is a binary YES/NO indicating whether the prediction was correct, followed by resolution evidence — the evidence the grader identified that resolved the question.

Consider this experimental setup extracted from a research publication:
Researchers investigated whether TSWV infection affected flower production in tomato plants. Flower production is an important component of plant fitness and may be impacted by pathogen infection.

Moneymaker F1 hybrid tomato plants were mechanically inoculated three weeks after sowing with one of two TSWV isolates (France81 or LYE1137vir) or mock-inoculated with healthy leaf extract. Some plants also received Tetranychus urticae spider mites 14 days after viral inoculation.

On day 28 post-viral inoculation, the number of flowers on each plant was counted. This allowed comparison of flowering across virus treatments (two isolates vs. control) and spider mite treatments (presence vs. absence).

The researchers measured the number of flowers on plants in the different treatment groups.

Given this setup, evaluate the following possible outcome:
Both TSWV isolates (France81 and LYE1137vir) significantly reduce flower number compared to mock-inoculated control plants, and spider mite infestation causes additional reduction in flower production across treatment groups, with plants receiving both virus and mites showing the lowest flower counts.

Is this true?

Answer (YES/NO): NO